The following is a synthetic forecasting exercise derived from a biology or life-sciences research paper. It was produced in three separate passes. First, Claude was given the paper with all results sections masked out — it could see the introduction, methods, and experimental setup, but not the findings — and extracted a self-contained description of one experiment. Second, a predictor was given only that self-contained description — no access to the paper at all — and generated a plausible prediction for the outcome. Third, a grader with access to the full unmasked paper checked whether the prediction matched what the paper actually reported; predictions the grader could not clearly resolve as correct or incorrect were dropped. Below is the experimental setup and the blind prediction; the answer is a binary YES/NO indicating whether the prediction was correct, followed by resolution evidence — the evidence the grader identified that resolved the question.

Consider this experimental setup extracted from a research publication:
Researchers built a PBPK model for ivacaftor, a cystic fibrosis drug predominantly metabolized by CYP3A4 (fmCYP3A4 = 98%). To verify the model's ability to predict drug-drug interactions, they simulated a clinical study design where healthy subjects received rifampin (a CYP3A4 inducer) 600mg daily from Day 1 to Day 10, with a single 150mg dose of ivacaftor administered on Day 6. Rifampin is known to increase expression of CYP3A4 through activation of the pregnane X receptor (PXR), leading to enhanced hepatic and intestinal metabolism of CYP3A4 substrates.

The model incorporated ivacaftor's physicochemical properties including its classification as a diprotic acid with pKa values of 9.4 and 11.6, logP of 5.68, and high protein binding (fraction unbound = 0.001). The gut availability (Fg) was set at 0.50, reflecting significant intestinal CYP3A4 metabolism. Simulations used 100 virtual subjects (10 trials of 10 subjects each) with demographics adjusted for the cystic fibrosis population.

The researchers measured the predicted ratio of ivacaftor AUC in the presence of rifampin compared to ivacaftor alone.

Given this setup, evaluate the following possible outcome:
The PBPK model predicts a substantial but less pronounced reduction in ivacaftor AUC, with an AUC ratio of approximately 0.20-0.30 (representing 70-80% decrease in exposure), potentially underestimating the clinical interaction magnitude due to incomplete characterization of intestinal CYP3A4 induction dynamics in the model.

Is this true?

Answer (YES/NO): NO